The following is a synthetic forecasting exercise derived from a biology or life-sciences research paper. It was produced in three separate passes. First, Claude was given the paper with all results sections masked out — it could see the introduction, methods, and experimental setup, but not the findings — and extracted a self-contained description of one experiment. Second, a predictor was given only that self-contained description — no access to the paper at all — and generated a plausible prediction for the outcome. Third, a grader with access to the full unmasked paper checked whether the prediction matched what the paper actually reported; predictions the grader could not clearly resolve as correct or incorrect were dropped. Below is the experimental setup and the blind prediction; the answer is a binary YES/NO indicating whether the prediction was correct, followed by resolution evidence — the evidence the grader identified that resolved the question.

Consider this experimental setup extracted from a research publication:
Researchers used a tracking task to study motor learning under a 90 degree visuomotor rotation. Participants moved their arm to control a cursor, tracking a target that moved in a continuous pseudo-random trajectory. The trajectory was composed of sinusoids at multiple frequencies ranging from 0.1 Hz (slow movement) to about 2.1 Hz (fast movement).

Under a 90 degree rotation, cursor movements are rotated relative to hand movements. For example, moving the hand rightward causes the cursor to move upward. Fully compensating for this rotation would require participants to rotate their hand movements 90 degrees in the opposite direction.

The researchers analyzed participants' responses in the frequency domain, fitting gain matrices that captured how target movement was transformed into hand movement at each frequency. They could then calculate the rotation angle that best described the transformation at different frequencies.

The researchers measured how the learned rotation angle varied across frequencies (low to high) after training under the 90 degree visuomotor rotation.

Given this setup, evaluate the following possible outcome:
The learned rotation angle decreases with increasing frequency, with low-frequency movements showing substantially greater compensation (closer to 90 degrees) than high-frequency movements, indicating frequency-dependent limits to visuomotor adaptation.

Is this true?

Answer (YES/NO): YES